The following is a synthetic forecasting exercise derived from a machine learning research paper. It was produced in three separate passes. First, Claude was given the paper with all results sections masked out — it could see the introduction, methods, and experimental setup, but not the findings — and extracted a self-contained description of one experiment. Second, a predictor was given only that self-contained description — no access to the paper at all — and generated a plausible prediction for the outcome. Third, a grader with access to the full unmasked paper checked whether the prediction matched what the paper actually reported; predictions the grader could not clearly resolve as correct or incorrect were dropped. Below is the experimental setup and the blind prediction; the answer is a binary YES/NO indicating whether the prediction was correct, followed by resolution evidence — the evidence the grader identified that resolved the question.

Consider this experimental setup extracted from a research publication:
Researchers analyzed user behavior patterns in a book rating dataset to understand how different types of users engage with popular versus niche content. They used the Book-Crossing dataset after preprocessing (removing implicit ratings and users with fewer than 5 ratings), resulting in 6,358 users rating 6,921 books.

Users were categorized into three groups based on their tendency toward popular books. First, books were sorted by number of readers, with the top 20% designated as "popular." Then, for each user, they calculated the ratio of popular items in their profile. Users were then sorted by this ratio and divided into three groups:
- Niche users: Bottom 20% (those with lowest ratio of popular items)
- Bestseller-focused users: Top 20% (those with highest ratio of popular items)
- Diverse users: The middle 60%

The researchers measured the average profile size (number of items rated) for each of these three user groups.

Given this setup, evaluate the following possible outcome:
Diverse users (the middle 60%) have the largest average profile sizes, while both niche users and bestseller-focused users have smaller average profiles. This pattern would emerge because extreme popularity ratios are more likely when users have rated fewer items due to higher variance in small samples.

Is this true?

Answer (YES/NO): YES